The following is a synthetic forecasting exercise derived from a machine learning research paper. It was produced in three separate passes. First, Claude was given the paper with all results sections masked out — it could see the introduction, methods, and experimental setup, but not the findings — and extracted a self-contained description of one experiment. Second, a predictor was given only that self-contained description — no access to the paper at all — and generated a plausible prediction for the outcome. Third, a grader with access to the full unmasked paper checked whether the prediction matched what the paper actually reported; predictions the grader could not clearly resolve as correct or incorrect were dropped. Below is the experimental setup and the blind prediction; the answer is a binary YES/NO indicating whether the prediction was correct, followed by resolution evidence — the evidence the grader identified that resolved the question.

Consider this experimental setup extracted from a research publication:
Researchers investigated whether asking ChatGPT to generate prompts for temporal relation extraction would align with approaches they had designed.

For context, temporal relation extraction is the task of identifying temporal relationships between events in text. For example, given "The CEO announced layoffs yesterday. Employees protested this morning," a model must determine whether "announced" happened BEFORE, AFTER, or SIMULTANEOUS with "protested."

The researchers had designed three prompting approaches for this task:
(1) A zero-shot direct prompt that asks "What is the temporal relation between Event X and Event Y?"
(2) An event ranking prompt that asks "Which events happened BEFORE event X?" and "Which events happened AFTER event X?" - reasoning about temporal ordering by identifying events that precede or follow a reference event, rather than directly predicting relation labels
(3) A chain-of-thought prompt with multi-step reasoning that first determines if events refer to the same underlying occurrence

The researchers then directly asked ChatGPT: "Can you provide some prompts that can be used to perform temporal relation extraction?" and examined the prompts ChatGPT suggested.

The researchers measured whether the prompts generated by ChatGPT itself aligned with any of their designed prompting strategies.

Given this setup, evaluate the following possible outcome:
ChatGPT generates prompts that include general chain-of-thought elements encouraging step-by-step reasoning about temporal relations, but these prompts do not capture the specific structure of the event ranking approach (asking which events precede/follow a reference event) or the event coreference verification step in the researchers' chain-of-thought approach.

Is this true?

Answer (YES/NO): NO